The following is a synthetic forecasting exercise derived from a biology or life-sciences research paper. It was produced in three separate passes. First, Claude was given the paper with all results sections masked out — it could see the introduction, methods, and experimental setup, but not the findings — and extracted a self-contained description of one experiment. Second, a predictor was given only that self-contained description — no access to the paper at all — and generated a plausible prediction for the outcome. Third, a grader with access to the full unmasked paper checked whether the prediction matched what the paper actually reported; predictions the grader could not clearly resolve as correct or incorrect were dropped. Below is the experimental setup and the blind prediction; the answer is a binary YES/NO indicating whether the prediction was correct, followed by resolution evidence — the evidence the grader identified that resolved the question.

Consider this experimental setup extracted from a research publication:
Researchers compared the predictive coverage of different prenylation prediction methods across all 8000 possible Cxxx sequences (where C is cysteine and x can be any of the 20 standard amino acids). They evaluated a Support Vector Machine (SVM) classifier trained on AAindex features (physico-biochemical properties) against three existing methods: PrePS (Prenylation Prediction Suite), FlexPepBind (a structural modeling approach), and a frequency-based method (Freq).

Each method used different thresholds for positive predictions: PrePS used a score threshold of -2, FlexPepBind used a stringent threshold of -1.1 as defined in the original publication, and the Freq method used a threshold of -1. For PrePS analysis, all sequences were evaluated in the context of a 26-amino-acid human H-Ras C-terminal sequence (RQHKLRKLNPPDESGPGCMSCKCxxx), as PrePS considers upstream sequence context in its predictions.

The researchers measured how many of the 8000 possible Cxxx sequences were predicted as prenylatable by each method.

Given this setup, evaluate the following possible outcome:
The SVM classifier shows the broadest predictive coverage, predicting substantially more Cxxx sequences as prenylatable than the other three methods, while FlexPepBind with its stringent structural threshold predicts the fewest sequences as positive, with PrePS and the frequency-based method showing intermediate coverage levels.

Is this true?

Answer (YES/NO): NO